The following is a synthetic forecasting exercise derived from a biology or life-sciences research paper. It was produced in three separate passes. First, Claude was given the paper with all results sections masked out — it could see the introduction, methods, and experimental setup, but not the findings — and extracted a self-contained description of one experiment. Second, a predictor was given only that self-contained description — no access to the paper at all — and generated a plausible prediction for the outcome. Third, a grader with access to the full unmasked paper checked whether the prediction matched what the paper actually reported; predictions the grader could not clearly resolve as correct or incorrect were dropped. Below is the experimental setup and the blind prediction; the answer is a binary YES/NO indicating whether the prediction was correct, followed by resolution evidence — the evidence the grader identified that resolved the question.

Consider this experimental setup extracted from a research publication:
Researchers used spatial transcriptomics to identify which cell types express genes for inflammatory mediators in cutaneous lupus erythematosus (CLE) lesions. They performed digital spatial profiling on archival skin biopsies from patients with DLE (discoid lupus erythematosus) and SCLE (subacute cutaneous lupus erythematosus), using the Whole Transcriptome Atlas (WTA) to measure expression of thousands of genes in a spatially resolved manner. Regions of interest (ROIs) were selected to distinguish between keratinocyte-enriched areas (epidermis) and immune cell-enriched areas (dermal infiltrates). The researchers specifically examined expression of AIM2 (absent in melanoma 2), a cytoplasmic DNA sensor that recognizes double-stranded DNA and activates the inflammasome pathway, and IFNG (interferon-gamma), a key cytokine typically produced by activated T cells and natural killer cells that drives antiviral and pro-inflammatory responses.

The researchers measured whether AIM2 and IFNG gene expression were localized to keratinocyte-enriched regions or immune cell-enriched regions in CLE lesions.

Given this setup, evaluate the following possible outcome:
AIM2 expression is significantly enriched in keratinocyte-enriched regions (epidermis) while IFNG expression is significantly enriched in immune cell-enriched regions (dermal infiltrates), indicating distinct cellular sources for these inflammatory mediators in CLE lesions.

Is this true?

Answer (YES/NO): NO